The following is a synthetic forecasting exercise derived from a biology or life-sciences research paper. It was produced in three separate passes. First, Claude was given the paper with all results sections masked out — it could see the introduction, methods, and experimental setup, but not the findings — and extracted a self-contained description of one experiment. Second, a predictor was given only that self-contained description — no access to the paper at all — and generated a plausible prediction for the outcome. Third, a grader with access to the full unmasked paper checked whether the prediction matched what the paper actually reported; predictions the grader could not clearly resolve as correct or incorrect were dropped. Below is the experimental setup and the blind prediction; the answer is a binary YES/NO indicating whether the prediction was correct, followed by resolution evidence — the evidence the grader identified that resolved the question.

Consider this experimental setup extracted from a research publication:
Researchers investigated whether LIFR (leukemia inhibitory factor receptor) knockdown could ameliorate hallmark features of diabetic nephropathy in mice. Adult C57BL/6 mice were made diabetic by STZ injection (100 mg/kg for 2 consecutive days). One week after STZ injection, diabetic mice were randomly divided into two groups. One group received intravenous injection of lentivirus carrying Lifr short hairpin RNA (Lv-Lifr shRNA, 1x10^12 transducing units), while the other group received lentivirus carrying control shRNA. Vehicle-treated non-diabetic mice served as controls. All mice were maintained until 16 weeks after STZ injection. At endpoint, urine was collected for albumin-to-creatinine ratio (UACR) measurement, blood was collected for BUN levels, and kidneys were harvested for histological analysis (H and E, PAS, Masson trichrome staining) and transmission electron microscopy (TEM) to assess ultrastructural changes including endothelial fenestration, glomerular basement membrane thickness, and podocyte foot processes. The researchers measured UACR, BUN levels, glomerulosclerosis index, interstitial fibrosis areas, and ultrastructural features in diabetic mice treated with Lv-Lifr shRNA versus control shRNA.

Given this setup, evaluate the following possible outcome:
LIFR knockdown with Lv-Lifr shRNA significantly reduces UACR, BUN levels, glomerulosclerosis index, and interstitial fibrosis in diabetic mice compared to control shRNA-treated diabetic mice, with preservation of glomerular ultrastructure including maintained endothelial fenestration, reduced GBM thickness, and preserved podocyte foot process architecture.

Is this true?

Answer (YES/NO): YES